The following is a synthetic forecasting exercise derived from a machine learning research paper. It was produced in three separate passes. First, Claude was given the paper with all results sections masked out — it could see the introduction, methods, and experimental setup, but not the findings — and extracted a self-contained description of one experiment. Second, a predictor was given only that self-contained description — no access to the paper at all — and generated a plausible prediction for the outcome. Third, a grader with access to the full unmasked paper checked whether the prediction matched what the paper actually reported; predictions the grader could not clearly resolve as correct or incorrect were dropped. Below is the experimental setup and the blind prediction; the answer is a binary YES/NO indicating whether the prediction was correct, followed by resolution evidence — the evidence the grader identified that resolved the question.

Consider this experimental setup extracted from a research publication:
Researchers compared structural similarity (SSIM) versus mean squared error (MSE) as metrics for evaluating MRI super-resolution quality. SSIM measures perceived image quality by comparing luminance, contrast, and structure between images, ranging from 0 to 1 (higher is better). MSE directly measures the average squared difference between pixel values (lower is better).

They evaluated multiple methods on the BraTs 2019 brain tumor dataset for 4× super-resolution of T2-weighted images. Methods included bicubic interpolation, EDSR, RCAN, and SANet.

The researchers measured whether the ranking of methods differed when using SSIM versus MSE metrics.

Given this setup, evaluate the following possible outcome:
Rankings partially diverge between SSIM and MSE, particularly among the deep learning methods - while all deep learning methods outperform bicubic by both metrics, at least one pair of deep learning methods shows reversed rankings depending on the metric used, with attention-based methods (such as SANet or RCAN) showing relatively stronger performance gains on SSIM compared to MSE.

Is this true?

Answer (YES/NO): NO